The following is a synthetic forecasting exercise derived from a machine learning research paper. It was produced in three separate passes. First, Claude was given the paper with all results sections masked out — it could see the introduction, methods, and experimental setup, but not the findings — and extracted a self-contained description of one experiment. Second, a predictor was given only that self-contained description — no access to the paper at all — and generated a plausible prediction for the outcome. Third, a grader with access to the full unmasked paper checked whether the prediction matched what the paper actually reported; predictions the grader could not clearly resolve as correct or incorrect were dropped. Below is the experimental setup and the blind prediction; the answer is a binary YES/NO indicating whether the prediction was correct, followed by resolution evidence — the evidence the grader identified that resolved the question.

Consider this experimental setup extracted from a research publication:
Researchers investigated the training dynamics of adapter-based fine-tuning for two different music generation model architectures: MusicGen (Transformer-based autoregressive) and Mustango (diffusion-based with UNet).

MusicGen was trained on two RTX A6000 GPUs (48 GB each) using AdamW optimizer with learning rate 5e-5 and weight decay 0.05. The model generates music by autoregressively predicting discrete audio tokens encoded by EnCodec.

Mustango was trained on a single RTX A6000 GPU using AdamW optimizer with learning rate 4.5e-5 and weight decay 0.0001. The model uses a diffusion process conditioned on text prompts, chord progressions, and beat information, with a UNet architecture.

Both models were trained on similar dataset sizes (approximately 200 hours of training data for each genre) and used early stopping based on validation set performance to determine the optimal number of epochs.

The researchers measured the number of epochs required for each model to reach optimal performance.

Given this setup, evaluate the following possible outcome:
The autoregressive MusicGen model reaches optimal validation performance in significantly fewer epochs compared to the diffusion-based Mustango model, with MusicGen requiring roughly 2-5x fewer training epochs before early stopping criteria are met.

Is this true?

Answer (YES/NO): NO